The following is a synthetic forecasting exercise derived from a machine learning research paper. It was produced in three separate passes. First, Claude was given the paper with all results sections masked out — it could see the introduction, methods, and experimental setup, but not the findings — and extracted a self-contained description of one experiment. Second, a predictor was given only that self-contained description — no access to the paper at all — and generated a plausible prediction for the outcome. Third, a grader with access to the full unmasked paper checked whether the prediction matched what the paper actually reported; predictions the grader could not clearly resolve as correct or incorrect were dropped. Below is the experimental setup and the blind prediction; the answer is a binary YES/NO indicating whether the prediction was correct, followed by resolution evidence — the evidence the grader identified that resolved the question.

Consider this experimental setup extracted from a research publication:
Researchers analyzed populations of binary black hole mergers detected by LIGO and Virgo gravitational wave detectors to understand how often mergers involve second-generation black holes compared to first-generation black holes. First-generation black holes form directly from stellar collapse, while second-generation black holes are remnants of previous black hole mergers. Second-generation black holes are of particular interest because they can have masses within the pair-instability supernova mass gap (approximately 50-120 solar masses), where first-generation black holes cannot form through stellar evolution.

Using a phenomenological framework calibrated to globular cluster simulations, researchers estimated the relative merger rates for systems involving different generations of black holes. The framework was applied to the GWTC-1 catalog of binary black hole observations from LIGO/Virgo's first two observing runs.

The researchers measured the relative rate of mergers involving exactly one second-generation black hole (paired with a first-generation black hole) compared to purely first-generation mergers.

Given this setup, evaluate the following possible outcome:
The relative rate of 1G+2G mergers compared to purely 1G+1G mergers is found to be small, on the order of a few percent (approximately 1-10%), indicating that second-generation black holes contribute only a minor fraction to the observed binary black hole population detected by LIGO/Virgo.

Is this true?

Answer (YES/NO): NO